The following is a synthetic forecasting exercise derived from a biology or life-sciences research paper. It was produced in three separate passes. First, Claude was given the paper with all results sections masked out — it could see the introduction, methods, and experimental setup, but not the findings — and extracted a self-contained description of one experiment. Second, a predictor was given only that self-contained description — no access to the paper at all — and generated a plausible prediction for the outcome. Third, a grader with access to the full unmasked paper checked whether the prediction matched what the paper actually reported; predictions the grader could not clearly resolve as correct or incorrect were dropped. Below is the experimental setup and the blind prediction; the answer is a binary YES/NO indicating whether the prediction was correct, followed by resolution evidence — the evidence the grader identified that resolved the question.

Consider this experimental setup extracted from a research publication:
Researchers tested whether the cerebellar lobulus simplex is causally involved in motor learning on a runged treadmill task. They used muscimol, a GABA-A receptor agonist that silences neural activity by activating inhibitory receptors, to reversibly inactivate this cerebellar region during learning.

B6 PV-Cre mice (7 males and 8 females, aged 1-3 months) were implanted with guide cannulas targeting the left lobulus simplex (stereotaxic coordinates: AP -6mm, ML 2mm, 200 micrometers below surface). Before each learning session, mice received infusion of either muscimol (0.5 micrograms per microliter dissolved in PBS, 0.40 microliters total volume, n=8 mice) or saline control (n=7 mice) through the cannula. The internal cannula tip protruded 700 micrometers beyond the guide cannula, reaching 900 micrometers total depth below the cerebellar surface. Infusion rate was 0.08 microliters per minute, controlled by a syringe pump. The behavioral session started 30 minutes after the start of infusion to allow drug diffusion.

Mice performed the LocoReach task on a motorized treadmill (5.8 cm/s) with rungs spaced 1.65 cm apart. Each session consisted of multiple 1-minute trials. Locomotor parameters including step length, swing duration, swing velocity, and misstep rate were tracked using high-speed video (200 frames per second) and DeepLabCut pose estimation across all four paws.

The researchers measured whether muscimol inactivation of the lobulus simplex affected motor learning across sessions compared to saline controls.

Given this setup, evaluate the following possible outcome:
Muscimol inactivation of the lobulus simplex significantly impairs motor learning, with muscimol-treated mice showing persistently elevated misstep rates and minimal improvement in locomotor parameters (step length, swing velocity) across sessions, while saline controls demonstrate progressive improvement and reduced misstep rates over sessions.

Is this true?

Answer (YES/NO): NO